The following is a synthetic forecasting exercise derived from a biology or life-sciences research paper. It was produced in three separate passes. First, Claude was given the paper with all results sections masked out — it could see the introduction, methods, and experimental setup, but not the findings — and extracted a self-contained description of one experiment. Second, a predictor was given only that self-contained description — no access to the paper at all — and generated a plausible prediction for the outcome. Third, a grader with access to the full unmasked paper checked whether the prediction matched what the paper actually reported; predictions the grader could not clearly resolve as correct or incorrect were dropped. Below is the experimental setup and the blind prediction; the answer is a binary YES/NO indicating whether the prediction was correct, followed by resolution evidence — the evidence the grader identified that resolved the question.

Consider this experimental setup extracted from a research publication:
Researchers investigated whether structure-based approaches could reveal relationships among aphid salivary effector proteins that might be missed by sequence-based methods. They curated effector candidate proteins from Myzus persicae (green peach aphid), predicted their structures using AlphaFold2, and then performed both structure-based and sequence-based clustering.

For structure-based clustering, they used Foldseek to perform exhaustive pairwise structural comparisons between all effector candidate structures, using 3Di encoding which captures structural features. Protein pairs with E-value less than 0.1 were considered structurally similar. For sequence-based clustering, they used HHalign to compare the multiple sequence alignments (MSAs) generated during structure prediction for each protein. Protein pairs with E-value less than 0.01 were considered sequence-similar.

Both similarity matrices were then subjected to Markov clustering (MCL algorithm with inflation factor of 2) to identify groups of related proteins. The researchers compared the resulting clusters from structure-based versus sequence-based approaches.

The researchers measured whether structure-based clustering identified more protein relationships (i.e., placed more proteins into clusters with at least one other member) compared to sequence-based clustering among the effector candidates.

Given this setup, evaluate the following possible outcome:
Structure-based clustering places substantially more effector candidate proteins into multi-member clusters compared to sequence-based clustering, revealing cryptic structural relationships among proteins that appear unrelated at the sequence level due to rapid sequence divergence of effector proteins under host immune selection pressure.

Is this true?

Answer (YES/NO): NO